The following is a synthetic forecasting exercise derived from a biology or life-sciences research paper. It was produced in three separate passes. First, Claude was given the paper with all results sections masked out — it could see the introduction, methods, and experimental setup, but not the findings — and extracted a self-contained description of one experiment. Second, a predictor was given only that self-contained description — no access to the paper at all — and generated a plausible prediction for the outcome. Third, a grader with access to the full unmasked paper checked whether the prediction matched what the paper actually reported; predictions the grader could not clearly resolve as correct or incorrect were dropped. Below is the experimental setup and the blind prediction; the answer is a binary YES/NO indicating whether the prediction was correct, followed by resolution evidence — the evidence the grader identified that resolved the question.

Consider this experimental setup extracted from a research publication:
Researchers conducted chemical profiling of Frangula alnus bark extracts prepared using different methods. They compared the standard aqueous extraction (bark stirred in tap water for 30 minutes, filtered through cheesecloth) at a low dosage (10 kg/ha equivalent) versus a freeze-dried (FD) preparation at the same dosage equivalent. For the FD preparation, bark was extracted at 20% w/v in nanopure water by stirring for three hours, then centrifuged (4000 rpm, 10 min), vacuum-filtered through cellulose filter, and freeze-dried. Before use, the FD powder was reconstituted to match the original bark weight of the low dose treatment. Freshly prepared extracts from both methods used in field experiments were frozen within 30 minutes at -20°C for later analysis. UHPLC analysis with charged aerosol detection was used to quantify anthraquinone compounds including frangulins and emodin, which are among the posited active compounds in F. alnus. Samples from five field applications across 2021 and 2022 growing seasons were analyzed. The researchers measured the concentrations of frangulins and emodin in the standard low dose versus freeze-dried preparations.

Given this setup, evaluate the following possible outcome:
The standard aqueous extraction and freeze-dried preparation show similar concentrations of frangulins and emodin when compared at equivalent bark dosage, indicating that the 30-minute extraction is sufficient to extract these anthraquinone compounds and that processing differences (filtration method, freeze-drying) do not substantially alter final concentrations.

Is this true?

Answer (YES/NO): NO